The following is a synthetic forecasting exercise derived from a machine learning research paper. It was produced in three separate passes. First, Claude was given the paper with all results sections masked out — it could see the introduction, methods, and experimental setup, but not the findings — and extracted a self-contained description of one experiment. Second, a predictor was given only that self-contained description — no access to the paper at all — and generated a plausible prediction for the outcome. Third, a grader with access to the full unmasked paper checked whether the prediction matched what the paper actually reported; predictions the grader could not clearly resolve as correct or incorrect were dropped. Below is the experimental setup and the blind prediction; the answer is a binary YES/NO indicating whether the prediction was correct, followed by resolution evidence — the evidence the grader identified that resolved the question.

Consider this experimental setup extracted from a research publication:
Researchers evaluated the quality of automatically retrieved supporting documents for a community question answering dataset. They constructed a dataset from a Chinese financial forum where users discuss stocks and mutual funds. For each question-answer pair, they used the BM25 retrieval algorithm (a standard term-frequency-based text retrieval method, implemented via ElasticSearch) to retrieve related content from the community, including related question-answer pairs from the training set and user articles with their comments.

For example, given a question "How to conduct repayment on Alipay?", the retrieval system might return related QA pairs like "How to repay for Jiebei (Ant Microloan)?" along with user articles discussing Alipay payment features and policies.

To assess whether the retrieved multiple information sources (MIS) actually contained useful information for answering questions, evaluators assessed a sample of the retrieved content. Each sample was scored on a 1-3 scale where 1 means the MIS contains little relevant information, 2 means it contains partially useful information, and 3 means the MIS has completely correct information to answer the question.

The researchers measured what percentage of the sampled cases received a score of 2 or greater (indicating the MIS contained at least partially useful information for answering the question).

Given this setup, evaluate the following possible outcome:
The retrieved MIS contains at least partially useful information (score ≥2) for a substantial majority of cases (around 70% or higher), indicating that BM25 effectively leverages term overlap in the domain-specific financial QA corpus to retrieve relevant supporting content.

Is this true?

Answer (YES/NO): YES